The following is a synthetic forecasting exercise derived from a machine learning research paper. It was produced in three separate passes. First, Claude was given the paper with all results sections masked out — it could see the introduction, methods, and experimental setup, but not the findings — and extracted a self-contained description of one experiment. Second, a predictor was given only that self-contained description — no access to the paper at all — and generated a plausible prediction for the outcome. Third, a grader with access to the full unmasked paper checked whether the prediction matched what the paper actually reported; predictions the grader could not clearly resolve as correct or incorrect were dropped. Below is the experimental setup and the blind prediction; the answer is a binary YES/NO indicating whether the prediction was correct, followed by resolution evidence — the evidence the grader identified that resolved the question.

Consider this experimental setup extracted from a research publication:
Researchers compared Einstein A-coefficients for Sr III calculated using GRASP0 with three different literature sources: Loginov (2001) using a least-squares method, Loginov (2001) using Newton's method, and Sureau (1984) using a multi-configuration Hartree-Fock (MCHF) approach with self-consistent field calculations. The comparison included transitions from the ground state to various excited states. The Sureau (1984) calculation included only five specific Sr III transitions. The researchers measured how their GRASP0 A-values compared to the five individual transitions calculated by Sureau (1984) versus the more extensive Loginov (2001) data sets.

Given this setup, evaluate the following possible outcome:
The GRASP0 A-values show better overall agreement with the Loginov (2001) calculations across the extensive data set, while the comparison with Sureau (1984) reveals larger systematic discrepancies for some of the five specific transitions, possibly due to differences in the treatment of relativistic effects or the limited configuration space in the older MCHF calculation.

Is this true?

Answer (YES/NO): NO